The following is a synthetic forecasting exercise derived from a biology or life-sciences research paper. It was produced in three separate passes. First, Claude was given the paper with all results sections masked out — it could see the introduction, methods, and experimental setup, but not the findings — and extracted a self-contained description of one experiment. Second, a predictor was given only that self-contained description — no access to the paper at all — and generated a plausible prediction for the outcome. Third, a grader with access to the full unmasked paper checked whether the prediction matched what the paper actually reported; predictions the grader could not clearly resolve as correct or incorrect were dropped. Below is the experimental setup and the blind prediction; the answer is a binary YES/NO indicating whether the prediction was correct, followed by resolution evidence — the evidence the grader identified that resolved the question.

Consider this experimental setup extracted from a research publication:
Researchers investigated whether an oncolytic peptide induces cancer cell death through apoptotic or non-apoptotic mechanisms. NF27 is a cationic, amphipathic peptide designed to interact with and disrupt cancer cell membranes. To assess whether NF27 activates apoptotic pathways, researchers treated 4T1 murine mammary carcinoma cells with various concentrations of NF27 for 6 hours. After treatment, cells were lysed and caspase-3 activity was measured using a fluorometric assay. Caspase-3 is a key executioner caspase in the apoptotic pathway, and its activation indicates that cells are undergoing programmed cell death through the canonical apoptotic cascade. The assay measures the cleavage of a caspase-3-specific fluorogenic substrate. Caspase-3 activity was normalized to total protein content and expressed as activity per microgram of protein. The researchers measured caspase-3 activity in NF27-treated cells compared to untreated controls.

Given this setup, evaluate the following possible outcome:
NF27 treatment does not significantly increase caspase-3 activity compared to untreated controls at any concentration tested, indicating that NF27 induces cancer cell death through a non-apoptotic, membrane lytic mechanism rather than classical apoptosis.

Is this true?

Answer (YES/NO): NO